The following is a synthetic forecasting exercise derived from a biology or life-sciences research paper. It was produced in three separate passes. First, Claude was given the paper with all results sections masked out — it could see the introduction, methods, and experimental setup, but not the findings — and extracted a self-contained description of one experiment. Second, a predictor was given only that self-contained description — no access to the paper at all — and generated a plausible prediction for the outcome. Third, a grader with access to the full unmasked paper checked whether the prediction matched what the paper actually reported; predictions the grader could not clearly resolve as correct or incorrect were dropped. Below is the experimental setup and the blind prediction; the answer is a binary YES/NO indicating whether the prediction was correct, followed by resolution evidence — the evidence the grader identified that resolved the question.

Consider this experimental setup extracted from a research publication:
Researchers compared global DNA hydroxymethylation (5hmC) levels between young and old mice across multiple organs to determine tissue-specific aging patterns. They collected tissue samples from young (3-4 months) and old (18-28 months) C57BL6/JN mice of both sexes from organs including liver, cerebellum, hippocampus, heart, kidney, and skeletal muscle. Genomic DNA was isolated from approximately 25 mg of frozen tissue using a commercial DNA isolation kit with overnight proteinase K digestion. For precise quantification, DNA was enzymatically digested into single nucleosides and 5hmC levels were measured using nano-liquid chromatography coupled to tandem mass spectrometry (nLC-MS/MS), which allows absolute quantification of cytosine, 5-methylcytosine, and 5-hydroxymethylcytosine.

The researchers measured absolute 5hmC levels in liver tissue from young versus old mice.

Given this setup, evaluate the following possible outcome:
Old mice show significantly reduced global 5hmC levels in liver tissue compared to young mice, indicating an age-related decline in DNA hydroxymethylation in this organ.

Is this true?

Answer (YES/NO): NO